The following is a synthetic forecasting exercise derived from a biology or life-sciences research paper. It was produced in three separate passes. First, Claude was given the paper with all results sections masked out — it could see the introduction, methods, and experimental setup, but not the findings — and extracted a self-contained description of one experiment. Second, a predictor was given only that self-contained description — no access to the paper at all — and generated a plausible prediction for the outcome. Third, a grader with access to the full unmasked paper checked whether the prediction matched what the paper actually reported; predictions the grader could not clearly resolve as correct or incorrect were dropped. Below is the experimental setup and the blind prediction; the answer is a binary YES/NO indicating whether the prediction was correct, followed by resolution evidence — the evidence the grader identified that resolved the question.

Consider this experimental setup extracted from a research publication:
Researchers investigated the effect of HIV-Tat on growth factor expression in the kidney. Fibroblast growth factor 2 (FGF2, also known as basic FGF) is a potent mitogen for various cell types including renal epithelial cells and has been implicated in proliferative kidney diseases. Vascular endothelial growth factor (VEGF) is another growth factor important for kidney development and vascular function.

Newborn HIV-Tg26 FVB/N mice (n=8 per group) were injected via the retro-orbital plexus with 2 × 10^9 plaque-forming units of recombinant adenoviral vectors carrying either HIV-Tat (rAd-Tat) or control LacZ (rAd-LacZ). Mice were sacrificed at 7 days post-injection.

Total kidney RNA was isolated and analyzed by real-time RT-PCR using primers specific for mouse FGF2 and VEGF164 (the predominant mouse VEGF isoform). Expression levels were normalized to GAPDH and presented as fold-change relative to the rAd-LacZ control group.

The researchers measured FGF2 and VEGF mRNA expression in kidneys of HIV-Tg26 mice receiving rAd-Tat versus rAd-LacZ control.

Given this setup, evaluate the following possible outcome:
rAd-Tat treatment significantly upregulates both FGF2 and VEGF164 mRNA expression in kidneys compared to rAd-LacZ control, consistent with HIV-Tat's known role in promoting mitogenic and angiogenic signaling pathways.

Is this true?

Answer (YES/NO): YES